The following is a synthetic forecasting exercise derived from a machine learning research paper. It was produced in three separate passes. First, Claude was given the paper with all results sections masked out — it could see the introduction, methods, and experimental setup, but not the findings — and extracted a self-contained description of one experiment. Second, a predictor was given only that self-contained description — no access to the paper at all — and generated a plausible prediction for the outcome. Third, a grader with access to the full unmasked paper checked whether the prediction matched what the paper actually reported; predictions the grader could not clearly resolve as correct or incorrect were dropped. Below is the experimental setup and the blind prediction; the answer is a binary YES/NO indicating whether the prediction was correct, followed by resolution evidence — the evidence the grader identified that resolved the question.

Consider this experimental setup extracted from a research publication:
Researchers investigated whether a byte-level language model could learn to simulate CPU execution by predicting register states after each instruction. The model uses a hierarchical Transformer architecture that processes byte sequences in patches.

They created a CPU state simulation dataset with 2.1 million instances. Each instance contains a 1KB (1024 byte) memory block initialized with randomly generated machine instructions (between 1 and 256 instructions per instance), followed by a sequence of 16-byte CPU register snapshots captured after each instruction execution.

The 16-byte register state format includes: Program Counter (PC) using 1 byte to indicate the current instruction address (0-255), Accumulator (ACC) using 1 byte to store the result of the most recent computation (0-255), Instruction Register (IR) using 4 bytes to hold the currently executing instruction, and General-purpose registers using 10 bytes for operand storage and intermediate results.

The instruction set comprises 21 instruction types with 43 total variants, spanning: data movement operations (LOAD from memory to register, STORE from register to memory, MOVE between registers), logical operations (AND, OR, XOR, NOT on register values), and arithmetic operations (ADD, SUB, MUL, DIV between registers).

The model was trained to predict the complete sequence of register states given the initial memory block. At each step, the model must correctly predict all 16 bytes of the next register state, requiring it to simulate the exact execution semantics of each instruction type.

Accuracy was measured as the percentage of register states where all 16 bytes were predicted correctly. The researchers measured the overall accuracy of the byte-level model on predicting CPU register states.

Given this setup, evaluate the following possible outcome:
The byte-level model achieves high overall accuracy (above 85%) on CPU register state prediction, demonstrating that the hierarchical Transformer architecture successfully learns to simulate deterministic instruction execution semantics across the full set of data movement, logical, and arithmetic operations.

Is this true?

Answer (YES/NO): YES